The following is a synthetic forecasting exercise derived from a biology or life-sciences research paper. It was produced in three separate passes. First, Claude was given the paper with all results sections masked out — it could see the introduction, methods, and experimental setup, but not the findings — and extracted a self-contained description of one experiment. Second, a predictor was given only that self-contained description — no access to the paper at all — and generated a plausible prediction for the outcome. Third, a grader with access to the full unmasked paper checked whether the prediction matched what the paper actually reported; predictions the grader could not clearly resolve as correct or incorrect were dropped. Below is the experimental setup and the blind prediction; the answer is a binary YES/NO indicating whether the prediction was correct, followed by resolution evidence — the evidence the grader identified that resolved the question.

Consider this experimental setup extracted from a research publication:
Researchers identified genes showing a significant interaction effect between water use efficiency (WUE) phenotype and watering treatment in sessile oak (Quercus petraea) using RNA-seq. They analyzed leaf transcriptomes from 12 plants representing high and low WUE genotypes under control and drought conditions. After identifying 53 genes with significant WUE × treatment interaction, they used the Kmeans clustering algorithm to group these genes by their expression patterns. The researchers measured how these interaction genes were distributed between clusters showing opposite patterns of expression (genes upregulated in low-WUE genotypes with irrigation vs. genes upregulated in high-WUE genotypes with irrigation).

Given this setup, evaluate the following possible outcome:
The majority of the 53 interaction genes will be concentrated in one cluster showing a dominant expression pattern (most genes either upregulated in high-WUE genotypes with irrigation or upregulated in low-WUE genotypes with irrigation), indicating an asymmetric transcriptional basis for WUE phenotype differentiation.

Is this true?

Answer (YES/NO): YES